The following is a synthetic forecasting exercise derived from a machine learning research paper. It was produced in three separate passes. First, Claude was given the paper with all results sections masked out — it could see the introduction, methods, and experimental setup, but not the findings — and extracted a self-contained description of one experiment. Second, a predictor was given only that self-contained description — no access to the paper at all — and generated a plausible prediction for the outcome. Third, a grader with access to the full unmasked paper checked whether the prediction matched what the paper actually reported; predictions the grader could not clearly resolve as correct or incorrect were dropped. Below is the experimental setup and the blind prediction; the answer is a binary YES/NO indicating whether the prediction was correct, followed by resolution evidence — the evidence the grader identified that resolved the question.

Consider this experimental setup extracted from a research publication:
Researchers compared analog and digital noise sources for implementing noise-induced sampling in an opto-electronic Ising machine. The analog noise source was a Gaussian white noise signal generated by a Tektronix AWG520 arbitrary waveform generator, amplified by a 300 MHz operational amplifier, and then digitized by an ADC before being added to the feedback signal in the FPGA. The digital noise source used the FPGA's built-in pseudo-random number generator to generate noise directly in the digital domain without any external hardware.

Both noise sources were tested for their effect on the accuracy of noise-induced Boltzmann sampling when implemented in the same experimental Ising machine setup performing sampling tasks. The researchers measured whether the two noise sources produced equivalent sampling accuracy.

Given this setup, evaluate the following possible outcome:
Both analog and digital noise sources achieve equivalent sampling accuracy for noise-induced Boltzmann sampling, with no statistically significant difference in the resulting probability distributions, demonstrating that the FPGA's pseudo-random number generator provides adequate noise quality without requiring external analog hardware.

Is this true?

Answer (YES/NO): YES